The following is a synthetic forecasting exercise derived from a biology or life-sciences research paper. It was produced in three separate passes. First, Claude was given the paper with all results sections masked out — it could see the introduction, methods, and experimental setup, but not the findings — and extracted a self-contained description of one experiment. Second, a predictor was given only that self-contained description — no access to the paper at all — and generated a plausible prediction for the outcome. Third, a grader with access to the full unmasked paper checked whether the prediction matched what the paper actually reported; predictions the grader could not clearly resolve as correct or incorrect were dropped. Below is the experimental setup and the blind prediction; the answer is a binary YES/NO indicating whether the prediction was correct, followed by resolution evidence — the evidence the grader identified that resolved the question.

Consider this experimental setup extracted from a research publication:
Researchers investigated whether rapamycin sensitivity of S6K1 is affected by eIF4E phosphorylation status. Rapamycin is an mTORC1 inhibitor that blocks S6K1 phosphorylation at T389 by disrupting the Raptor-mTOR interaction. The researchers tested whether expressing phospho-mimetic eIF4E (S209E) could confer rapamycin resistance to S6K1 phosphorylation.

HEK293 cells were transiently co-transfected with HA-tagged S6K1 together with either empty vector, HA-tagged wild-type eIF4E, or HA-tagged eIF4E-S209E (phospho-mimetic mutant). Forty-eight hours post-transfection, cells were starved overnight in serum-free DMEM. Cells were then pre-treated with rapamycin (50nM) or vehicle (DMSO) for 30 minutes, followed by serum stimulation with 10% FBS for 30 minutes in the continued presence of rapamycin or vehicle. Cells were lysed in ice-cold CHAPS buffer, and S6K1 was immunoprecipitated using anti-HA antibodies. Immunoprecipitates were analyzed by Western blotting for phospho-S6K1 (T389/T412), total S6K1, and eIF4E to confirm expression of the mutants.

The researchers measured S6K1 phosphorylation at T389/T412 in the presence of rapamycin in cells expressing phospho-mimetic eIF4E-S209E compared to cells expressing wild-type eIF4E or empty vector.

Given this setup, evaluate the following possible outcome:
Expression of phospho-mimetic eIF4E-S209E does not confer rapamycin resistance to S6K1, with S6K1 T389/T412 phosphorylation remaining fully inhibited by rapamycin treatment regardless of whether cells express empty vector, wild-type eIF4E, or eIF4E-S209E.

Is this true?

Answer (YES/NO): NO